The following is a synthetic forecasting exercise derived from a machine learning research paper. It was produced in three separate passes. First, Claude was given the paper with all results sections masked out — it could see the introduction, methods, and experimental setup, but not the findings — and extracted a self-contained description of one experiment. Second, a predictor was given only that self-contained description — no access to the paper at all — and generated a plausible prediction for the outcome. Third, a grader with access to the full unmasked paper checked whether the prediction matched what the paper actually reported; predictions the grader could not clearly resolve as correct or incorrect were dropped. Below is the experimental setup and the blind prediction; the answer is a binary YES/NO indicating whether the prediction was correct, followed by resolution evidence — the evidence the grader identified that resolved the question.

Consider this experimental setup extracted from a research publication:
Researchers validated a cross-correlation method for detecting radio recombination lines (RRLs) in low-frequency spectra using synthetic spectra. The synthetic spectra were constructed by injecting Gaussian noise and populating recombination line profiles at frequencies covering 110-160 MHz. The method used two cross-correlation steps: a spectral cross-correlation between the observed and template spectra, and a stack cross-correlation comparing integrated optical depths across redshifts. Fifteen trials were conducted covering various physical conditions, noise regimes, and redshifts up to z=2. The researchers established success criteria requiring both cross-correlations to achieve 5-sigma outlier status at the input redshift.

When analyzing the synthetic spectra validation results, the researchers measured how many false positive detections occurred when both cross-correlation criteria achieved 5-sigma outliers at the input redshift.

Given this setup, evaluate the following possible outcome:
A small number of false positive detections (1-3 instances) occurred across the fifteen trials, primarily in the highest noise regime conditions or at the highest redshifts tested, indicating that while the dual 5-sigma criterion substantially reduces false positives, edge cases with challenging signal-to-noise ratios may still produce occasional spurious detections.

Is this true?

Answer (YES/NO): NO